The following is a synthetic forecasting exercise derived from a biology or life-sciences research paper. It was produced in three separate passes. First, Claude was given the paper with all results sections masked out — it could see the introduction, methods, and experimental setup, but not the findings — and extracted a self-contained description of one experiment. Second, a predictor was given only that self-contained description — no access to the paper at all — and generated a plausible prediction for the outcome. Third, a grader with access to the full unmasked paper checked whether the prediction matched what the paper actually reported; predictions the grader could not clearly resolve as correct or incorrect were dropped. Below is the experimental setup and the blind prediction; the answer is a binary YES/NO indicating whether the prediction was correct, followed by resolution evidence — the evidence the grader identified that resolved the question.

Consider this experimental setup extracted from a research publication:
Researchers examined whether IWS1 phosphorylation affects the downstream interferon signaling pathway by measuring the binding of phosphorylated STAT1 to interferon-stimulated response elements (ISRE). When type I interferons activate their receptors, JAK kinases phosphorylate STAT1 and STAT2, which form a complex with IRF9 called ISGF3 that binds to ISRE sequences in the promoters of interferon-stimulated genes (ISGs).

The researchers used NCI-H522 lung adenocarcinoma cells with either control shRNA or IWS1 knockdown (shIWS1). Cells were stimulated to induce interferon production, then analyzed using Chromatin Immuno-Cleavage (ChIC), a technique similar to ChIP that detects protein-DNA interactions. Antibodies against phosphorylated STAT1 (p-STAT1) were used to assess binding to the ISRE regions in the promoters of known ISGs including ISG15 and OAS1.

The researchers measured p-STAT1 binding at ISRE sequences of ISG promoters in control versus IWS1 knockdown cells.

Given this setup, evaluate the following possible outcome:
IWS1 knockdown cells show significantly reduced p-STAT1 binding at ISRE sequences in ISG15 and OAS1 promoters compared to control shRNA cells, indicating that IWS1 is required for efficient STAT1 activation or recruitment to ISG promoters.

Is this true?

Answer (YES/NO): NO